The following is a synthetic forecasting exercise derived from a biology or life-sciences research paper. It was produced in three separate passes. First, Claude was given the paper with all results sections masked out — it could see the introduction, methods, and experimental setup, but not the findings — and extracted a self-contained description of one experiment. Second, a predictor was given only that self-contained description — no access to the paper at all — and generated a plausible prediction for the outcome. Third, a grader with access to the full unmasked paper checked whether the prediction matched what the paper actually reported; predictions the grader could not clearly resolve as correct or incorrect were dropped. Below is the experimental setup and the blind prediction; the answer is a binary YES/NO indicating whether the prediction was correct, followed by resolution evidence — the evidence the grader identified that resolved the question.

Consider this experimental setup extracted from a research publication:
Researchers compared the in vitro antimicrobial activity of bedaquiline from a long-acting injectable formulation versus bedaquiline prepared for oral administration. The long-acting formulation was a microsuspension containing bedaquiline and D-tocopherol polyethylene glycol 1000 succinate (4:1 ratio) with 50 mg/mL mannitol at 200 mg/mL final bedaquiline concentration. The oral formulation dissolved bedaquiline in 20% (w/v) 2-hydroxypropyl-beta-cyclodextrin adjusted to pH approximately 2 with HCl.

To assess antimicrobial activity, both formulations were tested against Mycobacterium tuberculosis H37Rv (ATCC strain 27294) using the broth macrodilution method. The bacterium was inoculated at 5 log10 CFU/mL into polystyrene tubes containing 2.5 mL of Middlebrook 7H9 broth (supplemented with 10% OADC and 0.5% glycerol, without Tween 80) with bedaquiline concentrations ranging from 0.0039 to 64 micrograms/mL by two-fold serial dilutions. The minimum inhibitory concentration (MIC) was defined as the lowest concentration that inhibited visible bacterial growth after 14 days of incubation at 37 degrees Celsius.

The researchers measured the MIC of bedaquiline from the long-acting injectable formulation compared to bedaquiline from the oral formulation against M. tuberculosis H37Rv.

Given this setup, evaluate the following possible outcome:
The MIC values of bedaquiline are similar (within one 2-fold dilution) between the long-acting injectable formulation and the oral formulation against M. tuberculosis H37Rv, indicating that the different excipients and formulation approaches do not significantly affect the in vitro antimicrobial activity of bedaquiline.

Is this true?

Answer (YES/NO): YES